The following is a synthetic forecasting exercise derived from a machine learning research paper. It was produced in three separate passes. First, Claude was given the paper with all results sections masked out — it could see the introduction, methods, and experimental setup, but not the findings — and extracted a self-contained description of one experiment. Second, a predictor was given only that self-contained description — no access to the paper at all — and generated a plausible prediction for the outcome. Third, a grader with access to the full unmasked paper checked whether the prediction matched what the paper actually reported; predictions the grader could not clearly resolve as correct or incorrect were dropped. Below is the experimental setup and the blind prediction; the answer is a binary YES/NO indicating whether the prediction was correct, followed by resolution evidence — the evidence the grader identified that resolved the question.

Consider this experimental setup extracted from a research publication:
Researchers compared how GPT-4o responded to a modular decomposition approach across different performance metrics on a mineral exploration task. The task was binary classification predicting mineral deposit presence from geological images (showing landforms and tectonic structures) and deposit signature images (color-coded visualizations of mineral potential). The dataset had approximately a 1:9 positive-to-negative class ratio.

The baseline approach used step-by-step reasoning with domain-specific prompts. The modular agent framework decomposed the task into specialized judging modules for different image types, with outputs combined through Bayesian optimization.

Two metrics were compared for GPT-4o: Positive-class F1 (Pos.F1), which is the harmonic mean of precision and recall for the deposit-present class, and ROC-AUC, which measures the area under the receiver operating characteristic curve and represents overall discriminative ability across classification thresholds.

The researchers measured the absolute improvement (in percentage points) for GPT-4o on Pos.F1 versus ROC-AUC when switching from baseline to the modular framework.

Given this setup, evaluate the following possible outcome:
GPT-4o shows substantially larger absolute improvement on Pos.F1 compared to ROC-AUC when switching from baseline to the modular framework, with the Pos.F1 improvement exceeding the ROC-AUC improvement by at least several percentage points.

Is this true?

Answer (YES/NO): YES